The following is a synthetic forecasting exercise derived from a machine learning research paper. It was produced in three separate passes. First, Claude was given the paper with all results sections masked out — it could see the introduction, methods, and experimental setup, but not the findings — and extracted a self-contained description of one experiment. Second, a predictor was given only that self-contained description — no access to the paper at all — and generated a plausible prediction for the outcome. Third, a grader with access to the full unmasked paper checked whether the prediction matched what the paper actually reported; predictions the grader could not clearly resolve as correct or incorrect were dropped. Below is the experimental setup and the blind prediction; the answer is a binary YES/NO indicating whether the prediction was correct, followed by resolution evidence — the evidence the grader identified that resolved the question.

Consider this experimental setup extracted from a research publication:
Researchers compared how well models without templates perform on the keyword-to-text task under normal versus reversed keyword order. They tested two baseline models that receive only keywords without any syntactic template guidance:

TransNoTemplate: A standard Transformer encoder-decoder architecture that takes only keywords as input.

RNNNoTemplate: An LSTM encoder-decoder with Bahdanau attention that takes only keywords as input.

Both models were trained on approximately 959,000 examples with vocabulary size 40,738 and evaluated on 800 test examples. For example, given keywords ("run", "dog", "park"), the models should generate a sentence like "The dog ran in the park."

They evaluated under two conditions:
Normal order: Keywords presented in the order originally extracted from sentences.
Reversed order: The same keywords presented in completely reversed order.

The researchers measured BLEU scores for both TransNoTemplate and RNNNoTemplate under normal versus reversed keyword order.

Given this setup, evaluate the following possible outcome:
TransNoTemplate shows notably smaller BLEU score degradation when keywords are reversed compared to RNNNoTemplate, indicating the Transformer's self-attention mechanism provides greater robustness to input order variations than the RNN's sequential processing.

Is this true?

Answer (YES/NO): YES